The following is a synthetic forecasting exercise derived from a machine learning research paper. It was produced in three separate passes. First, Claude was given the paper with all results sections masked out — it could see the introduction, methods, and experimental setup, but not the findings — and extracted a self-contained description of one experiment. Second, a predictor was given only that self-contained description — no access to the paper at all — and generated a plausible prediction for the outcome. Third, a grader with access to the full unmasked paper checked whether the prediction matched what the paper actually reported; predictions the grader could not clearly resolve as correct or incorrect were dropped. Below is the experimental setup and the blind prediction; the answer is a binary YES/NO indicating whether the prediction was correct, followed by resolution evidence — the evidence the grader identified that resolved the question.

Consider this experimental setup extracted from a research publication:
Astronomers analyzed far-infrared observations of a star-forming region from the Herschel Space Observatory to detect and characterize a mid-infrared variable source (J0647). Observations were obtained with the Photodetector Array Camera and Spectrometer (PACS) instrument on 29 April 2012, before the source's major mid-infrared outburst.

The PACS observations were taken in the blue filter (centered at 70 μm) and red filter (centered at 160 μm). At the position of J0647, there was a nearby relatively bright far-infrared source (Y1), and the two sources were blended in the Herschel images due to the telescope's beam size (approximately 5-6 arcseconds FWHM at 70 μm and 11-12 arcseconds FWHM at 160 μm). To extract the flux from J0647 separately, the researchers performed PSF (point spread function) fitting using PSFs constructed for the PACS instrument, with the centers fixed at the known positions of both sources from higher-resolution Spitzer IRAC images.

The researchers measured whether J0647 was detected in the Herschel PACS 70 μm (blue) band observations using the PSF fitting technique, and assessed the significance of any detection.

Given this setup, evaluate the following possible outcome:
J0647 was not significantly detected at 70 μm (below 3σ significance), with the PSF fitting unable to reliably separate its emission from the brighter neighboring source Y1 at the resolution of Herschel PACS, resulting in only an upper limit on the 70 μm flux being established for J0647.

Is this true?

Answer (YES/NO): NO